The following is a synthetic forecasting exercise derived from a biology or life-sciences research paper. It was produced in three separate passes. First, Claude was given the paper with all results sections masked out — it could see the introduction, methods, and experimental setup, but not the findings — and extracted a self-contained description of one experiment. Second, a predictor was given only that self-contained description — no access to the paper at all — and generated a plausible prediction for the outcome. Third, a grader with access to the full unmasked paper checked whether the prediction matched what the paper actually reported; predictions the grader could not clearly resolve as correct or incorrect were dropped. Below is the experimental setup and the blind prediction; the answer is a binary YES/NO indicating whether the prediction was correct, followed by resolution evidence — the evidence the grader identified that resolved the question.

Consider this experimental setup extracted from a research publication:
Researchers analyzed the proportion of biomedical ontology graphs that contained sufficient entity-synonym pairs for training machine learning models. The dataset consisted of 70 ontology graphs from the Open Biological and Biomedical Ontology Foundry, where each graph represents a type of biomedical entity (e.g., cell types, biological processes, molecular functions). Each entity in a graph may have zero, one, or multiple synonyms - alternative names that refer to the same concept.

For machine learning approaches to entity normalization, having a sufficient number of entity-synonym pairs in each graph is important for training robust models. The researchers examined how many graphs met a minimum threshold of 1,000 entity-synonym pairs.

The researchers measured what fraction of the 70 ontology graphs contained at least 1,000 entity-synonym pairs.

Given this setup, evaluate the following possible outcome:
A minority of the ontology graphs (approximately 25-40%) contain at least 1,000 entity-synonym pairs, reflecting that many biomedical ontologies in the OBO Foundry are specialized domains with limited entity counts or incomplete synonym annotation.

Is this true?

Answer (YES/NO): NO